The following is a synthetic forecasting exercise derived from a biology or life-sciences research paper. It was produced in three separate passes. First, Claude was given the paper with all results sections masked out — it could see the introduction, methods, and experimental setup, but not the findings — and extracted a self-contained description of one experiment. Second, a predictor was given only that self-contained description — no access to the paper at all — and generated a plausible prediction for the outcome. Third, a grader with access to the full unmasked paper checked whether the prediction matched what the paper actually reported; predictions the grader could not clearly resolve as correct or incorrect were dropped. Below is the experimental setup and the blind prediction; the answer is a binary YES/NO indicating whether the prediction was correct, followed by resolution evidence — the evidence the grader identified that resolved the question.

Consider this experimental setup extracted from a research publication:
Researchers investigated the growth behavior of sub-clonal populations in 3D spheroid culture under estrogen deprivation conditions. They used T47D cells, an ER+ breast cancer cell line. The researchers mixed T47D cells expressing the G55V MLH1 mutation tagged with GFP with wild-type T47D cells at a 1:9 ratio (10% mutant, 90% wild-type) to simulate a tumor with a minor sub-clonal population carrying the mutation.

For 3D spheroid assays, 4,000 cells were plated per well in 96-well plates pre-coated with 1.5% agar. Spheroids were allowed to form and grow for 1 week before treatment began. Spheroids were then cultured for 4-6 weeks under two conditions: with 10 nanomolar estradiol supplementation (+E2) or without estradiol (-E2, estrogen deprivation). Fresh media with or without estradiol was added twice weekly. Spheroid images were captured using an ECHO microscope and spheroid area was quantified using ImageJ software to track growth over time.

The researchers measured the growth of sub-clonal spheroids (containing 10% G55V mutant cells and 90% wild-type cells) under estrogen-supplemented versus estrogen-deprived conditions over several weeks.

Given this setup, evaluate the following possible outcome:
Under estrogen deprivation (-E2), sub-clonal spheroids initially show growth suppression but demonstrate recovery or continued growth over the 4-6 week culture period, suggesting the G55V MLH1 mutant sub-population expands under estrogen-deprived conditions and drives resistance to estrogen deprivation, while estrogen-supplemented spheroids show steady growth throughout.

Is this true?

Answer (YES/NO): NO